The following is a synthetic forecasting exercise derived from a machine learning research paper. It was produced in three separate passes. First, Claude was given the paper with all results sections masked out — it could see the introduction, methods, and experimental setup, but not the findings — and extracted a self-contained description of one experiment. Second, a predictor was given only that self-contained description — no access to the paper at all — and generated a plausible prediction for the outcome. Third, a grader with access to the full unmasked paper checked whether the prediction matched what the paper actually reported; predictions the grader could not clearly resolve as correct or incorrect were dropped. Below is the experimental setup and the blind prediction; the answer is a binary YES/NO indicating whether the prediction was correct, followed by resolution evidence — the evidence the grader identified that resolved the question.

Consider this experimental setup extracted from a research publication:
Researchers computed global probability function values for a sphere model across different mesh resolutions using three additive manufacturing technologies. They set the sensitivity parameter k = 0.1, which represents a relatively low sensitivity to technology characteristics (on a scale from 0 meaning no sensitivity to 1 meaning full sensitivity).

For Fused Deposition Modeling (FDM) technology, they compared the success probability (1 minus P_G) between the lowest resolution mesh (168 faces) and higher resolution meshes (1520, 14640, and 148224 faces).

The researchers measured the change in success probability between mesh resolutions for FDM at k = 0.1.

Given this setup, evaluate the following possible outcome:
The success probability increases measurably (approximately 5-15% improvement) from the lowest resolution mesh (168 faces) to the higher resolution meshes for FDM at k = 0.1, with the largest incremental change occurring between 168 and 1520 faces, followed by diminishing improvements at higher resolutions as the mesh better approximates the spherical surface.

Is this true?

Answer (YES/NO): NO